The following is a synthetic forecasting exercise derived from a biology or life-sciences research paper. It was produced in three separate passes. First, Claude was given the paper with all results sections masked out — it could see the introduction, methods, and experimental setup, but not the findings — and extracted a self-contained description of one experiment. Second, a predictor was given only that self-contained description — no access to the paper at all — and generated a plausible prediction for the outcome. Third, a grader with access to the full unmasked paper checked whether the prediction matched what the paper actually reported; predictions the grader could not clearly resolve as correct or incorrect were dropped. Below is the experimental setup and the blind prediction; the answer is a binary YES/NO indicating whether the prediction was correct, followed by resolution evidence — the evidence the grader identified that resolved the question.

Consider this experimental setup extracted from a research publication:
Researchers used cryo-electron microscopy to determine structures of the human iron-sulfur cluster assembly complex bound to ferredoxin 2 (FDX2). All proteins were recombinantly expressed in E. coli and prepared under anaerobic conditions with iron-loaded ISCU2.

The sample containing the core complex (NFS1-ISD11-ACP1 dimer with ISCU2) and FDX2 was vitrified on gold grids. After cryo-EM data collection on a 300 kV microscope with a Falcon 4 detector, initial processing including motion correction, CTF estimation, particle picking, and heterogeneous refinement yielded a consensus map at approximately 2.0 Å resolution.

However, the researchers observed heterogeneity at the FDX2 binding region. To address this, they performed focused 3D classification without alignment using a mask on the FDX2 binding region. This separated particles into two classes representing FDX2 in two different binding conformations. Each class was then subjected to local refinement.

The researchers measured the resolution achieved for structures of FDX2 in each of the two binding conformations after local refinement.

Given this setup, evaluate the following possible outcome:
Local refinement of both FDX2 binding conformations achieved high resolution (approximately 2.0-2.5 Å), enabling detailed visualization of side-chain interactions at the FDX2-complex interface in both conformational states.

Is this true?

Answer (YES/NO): NO